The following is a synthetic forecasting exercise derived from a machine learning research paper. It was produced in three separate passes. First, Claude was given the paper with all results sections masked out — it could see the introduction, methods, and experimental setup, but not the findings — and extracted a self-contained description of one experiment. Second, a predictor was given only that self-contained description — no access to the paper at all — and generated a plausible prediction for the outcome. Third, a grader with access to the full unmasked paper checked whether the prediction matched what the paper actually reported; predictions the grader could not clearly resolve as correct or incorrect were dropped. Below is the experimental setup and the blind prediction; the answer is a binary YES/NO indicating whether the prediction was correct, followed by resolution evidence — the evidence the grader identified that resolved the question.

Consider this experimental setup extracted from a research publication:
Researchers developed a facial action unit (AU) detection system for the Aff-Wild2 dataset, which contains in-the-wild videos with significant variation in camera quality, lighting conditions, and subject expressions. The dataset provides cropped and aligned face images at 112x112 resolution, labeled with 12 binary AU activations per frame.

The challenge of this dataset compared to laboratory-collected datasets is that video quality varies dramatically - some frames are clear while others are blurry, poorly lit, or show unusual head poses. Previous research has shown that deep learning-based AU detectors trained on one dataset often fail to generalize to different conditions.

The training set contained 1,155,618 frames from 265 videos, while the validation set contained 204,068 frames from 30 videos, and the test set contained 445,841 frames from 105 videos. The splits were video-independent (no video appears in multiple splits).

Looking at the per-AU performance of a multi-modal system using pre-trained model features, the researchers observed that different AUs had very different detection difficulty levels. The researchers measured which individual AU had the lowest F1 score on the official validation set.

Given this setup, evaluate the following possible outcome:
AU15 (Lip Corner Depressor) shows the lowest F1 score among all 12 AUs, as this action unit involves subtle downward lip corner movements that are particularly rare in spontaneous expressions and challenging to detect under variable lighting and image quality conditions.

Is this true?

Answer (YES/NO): NO